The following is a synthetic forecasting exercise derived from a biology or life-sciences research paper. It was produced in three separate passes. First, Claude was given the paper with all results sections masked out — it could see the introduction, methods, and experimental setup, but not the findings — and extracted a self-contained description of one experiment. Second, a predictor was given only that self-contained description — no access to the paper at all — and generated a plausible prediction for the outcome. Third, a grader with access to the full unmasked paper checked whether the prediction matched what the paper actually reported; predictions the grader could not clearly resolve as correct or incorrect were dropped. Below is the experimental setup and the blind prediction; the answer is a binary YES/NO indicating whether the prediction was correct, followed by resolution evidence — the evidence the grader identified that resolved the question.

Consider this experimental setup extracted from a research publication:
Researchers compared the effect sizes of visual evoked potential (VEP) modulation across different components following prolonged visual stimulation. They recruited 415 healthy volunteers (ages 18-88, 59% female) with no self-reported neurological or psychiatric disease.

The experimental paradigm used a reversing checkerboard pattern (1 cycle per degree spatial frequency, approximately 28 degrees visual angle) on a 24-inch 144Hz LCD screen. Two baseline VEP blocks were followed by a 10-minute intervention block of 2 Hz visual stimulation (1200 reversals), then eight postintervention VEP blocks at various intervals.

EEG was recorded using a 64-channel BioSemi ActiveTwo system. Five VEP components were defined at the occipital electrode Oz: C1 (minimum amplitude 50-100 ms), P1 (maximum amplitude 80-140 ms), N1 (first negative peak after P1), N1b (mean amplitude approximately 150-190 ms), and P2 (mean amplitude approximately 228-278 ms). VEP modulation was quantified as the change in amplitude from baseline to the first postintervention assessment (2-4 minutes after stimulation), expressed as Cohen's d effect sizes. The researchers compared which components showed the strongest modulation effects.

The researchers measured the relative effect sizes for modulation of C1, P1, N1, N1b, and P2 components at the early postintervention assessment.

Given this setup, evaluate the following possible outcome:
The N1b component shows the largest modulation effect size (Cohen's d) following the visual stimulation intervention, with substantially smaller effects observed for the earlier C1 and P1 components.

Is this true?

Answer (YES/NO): NO